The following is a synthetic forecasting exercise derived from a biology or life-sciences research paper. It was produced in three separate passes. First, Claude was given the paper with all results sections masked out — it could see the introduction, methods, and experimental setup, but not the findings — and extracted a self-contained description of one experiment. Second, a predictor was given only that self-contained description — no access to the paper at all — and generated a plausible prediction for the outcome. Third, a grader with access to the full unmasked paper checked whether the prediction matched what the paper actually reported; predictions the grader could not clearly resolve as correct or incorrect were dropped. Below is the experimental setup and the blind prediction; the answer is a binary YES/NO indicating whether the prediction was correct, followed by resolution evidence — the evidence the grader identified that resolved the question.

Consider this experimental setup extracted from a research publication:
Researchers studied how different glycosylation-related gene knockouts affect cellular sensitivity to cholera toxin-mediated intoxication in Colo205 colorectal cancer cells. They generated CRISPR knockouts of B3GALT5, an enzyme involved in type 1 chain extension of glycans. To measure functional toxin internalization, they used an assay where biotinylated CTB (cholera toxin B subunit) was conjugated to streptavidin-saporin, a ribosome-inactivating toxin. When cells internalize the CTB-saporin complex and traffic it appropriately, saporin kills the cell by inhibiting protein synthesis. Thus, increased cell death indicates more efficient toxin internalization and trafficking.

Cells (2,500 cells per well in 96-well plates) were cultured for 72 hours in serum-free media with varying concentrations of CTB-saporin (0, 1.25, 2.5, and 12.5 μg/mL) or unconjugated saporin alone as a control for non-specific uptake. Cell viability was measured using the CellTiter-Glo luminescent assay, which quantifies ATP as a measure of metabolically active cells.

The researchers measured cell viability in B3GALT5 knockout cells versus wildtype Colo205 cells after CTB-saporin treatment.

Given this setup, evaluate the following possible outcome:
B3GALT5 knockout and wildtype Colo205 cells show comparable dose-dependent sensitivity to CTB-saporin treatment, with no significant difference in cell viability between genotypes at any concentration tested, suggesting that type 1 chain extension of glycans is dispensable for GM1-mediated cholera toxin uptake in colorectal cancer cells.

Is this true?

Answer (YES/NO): NO